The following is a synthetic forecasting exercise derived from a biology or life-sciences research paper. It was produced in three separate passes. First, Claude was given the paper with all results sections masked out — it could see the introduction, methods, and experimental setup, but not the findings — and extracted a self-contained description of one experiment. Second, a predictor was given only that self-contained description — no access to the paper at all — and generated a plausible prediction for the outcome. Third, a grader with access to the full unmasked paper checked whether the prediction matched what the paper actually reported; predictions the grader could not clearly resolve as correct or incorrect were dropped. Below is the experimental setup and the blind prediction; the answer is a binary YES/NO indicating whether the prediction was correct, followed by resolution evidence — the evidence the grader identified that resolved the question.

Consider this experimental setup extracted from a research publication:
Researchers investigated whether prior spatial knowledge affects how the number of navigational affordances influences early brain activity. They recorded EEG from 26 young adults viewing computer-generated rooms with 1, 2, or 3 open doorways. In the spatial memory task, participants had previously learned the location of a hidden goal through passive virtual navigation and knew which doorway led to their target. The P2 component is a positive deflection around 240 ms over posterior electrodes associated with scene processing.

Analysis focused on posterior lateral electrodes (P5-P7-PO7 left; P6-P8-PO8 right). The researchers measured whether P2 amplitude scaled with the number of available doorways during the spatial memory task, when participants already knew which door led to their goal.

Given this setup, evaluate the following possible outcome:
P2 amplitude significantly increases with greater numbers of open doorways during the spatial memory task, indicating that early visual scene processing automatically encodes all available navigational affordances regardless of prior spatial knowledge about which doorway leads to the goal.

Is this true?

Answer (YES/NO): NO